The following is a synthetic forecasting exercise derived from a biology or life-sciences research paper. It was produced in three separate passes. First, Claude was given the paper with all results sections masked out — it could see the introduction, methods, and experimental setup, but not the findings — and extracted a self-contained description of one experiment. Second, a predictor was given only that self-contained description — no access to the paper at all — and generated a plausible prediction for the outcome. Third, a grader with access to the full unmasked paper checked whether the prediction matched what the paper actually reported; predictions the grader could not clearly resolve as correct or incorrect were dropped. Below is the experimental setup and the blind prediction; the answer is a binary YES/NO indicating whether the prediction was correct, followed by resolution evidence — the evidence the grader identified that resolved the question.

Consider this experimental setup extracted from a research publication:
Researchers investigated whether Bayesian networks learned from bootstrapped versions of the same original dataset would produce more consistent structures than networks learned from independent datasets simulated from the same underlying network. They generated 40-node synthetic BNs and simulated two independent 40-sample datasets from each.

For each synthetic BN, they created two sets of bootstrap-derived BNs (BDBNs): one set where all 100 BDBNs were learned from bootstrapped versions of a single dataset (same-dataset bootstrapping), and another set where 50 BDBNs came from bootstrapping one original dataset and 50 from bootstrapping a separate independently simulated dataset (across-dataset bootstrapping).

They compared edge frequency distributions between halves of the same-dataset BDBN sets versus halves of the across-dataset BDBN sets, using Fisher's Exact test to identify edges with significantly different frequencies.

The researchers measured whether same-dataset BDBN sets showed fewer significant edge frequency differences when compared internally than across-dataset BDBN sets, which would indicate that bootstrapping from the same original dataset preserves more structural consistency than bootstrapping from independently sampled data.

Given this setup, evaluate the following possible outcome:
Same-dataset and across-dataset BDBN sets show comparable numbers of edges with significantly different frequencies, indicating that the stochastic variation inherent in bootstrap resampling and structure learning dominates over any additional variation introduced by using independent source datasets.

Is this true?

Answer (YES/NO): NO